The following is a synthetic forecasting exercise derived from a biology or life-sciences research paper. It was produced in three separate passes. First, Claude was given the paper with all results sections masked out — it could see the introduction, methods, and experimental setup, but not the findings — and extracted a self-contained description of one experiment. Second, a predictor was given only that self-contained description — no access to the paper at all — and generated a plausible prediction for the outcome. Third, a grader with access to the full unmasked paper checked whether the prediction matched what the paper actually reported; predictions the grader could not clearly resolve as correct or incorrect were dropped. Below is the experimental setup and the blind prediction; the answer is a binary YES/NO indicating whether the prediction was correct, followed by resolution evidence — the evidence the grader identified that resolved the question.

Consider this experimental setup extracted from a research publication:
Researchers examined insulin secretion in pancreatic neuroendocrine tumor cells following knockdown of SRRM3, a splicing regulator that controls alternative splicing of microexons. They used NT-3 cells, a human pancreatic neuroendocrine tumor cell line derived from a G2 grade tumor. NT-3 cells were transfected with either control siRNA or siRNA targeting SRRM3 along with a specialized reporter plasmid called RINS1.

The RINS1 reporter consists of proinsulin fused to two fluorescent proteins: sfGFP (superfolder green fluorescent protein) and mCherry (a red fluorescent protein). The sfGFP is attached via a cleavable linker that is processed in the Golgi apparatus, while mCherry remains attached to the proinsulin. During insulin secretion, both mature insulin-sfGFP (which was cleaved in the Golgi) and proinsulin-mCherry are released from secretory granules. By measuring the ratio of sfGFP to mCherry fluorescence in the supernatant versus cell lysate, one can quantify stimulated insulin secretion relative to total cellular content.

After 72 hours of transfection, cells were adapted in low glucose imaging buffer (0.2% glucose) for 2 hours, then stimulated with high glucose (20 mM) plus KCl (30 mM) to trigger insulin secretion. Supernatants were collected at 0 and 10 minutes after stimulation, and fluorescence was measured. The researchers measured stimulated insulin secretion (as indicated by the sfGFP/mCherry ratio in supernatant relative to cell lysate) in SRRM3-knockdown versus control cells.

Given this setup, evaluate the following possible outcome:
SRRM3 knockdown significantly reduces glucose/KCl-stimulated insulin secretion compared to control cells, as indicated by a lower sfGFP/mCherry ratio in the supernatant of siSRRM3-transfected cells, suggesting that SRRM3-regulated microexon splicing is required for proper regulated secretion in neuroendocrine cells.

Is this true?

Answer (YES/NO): YES